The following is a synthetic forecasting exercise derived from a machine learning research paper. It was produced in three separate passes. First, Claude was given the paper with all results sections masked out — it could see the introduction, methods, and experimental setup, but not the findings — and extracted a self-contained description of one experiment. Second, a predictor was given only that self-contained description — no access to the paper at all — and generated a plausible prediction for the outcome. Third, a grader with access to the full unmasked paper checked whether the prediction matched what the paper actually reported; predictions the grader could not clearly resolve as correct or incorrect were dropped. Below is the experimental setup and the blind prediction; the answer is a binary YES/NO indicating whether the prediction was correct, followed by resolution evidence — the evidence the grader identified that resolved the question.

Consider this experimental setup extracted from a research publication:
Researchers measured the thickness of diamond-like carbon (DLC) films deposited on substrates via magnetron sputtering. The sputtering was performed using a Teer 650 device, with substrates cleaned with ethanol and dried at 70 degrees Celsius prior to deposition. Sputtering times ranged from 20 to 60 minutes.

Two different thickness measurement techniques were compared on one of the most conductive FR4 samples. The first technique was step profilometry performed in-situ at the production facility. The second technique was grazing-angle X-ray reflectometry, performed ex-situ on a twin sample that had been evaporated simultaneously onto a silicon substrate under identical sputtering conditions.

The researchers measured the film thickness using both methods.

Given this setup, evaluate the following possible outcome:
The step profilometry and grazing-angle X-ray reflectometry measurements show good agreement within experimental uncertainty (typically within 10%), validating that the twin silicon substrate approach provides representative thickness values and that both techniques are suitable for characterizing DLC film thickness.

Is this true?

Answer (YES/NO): YES